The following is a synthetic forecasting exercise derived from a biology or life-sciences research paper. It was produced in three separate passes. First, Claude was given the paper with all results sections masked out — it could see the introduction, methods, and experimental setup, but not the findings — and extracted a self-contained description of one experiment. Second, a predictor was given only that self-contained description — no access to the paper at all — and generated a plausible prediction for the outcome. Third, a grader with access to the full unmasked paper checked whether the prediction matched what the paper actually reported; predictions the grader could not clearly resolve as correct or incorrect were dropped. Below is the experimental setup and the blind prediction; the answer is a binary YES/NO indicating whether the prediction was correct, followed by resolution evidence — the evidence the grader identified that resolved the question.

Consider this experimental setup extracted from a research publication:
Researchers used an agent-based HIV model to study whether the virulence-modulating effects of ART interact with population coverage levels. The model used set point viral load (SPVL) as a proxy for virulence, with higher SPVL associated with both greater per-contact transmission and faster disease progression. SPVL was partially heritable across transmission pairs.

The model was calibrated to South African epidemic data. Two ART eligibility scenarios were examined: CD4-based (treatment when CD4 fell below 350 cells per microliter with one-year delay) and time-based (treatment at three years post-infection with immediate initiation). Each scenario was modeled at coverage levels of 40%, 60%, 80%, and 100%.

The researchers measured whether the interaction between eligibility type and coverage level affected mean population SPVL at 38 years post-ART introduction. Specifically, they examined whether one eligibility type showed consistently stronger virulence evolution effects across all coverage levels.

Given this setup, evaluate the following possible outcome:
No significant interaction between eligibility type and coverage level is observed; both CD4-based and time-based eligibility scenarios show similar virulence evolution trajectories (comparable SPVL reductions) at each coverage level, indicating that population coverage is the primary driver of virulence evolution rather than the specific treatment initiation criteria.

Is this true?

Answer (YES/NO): NO